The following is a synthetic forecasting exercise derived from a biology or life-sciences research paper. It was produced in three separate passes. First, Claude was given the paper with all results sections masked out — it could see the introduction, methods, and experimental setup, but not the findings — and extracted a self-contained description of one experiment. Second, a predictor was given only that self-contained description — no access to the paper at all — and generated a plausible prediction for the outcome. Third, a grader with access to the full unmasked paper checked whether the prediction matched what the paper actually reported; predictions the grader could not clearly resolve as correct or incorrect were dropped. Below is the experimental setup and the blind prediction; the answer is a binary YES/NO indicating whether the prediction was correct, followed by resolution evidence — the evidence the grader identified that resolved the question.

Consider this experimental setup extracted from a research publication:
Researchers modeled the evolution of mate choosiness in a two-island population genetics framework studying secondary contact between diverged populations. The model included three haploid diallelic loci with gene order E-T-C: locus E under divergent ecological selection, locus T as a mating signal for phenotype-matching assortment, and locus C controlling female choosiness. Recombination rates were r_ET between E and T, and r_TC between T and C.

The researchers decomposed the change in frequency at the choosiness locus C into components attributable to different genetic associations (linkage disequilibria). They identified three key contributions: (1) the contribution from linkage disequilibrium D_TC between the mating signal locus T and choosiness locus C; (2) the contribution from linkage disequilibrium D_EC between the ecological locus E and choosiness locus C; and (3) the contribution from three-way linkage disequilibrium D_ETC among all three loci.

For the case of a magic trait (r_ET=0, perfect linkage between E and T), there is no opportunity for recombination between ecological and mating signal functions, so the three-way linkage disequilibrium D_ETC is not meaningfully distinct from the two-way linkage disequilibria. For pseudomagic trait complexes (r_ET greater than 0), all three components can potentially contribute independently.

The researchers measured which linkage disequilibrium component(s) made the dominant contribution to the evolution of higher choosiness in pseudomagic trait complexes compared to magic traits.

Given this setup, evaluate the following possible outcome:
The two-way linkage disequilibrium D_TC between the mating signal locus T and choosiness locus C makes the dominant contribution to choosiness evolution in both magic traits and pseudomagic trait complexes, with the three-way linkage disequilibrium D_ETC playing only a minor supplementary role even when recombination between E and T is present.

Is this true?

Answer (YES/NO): NO